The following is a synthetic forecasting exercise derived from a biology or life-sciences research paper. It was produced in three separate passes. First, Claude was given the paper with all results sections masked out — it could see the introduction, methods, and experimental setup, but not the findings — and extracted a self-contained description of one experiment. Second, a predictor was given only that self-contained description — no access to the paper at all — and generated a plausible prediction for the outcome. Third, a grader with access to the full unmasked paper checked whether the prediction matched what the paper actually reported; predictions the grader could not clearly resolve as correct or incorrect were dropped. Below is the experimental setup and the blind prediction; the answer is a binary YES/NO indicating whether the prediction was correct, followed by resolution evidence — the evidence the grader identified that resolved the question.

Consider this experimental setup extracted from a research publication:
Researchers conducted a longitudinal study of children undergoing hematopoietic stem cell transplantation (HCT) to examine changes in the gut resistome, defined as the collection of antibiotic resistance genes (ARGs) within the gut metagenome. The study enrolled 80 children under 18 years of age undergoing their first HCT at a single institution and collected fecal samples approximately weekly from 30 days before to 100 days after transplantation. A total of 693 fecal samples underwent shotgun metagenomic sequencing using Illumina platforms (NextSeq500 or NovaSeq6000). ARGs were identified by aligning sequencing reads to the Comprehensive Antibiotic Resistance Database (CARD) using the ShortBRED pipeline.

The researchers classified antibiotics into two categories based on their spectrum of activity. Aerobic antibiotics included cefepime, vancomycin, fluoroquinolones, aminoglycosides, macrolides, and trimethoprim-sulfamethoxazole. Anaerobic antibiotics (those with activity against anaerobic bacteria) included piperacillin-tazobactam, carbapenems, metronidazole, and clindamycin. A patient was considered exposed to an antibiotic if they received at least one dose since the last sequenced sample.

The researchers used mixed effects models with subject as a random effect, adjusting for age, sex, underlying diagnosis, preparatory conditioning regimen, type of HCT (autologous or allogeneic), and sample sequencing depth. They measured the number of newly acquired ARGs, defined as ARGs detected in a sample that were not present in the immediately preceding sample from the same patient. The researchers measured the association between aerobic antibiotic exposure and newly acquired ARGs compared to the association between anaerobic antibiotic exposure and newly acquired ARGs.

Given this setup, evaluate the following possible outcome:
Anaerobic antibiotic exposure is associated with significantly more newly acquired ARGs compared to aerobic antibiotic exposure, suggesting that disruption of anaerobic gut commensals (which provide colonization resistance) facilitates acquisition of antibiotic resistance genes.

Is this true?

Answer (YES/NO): YES